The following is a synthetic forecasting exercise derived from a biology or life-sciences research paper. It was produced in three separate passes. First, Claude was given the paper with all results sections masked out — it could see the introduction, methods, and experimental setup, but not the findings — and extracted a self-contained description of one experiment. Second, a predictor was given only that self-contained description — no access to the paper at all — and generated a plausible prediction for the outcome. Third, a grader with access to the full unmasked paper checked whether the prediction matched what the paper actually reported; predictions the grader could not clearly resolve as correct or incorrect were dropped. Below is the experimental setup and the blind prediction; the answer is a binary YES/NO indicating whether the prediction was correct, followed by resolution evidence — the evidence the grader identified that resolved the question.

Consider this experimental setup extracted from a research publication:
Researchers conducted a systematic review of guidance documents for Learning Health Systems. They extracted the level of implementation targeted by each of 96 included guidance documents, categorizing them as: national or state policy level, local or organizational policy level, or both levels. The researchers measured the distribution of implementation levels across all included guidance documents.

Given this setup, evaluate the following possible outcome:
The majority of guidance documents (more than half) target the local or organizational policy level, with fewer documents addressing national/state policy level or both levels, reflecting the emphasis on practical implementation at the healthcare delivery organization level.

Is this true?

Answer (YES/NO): YES